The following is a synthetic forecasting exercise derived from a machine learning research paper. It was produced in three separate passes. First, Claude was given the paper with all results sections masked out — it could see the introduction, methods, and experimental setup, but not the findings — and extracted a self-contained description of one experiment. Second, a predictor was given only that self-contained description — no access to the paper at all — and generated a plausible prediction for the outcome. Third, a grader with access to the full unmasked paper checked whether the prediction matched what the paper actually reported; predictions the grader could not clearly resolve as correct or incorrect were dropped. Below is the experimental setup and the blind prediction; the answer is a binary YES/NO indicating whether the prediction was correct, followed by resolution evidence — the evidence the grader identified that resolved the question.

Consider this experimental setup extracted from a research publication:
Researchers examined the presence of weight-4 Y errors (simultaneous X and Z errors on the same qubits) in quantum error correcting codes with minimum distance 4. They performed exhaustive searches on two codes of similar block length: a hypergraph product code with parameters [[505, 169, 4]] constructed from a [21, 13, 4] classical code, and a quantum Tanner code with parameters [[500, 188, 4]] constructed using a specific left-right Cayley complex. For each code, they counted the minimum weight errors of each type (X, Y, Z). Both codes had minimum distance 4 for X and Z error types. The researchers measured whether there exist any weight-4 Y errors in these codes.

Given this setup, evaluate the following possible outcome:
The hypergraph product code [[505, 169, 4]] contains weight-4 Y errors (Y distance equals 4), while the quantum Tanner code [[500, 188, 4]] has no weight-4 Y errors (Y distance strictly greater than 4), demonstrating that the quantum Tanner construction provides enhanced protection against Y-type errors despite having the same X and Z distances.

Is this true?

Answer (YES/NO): NO